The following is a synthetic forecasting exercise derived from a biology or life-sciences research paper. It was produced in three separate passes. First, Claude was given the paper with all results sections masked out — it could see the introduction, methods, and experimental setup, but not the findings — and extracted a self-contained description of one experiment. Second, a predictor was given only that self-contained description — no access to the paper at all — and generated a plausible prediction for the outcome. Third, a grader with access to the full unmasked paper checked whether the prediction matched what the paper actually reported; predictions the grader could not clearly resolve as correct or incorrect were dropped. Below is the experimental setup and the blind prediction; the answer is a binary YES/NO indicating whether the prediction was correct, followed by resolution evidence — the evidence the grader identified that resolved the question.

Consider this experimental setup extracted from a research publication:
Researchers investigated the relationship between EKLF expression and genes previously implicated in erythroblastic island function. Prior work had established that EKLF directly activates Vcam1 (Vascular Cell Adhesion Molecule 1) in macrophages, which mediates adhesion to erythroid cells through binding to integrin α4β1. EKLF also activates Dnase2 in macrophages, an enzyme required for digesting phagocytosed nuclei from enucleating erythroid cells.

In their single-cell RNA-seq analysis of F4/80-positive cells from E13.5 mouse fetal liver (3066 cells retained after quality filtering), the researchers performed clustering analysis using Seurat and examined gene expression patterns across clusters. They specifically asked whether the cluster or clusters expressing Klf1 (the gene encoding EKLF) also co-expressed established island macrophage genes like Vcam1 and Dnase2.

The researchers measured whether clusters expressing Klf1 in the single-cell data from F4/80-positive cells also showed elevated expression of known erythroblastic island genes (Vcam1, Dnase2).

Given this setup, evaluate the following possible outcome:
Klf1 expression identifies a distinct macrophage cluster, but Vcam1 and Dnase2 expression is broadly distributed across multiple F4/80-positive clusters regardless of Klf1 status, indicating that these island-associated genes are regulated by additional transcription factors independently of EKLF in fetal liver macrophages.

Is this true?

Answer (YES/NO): NO